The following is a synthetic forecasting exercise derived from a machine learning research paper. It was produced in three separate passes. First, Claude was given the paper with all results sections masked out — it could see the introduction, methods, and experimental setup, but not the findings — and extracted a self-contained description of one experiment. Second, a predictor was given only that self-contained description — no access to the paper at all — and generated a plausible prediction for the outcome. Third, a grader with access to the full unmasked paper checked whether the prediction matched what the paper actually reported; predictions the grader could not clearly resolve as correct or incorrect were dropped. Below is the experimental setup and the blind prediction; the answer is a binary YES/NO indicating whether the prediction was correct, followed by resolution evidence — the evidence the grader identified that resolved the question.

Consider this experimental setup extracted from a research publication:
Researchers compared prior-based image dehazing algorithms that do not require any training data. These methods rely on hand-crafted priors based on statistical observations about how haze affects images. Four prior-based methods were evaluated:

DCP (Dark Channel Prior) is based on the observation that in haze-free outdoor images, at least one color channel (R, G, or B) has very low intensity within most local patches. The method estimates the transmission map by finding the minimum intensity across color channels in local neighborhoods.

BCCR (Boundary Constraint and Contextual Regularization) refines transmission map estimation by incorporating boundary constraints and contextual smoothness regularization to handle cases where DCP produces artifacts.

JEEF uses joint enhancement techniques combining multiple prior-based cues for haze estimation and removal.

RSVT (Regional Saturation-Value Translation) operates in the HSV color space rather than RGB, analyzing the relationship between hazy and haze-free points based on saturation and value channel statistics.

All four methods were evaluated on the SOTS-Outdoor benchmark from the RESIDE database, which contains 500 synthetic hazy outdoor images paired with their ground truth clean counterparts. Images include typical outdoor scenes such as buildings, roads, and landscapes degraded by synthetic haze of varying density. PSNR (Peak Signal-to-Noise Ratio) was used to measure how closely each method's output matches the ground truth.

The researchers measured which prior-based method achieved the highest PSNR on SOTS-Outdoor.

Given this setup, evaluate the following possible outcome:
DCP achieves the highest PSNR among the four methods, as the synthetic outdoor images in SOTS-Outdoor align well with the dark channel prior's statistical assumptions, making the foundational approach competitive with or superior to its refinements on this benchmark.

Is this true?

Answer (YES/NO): NO